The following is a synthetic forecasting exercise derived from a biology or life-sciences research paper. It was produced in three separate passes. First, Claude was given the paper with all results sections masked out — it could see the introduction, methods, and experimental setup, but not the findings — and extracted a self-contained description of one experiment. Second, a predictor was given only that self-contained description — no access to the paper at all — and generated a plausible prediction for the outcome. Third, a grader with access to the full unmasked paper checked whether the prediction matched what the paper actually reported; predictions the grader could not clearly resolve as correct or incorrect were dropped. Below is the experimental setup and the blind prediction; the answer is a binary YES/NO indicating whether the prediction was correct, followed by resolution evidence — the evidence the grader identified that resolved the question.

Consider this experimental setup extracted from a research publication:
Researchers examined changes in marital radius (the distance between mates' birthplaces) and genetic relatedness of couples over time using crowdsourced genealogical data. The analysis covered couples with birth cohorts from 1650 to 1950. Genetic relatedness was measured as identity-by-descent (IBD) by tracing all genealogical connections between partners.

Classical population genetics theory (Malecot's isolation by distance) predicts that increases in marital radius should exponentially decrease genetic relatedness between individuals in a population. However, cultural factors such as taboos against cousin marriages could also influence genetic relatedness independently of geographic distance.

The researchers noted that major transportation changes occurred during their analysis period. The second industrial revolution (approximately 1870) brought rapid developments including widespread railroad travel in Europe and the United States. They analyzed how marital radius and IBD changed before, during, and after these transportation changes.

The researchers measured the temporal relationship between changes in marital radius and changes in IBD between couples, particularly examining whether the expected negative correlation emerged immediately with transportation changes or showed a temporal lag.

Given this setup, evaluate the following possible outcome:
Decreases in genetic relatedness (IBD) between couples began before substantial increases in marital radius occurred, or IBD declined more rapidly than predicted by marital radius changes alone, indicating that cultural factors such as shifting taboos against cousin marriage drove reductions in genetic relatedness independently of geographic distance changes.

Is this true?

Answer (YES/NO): NO